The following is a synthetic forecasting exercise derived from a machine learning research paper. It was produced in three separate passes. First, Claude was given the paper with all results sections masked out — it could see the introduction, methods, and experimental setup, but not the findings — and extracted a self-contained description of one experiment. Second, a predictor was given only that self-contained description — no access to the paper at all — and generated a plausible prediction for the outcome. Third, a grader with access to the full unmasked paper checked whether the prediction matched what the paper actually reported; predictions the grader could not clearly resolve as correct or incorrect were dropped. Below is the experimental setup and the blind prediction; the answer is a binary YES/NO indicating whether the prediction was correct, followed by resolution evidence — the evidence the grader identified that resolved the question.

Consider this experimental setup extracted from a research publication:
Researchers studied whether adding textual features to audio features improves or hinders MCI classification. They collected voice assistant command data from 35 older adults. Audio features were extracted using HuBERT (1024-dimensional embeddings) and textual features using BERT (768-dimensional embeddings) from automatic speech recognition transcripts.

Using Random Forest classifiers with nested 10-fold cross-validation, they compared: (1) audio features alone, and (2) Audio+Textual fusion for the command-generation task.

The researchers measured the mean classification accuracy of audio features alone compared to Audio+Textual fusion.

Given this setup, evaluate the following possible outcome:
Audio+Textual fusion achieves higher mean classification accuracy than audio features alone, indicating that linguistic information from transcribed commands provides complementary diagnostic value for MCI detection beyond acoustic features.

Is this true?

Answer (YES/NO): NO